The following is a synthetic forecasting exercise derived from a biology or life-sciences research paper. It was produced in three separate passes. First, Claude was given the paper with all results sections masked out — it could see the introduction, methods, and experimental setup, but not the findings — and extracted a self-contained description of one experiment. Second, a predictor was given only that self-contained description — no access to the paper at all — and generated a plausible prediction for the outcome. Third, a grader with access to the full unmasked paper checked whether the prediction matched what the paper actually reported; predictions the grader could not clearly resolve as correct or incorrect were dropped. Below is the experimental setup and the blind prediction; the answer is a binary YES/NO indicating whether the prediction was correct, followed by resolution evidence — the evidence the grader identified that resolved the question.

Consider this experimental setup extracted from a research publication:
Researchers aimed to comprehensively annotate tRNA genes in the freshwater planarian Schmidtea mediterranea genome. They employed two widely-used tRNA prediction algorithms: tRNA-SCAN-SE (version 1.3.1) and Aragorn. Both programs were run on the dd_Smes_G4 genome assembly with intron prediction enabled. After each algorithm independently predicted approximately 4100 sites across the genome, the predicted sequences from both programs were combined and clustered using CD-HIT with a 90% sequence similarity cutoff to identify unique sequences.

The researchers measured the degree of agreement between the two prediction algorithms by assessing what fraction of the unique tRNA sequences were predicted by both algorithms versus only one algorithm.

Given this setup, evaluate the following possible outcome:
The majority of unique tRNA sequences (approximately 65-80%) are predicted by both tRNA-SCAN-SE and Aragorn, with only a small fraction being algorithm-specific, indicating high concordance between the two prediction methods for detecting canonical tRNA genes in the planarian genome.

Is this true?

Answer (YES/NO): NO